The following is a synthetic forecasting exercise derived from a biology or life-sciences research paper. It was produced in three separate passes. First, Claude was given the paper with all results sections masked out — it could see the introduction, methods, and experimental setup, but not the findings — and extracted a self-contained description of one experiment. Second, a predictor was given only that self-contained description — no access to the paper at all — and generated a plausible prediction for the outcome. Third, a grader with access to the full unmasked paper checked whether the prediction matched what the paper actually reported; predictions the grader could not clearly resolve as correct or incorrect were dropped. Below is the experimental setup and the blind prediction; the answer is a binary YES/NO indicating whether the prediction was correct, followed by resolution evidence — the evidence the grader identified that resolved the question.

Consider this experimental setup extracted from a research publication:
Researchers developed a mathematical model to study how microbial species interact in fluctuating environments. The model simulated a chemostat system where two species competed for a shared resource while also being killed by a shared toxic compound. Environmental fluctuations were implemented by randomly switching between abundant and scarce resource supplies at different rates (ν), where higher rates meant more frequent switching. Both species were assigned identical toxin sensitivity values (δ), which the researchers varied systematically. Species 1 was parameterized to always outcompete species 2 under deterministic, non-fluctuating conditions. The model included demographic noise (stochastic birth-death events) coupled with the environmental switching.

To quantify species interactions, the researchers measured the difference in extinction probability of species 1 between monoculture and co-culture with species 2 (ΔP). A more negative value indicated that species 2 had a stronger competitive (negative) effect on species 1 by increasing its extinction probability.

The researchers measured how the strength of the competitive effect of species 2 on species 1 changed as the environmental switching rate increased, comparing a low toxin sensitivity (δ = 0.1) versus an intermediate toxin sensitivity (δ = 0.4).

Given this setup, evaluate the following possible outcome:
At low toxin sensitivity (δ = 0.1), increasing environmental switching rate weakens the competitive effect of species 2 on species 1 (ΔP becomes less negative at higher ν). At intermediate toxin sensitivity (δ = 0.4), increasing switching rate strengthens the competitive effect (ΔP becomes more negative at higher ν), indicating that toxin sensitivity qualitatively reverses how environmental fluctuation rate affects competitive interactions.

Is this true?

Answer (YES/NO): YES